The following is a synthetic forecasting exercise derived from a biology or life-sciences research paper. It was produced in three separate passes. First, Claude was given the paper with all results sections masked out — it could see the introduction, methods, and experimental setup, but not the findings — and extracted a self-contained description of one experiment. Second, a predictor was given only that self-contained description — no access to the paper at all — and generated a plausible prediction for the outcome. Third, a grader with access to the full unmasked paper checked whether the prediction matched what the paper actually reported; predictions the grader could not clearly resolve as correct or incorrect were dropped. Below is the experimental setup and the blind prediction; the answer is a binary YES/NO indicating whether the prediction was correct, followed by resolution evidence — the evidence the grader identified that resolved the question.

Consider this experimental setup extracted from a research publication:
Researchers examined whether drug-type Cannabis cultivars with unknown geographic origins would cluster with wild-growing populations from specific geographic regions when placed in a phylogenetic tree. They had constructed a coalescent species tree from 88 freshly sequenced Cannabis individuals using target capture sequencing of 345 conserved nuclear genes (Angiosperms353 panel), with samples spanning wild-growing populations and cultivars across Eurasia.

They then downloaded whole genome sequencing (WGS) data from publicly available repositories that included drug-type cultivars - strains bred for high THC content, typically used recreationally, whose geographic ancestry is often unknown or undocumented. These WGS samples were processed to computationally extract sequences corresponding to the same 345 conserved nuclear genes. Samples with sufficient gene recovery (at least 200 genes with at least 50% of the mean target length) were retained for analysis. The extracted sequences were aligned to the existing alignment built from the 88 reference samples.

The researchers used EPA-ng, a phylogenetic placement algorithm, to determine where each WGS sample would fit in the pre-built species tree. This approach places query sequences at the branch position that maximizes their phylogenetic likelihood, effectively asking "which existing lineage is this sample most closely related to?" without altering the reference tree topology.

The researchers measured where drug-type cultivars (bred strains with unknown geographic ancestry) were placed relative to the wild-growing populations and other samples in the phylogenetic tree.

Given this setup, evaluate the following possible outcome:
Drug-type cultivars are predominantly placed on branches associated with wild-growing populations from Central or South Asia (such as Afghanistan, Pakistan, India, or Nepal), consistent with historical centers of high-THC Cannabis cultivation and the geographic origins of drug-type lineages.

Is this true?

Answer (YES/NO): NO